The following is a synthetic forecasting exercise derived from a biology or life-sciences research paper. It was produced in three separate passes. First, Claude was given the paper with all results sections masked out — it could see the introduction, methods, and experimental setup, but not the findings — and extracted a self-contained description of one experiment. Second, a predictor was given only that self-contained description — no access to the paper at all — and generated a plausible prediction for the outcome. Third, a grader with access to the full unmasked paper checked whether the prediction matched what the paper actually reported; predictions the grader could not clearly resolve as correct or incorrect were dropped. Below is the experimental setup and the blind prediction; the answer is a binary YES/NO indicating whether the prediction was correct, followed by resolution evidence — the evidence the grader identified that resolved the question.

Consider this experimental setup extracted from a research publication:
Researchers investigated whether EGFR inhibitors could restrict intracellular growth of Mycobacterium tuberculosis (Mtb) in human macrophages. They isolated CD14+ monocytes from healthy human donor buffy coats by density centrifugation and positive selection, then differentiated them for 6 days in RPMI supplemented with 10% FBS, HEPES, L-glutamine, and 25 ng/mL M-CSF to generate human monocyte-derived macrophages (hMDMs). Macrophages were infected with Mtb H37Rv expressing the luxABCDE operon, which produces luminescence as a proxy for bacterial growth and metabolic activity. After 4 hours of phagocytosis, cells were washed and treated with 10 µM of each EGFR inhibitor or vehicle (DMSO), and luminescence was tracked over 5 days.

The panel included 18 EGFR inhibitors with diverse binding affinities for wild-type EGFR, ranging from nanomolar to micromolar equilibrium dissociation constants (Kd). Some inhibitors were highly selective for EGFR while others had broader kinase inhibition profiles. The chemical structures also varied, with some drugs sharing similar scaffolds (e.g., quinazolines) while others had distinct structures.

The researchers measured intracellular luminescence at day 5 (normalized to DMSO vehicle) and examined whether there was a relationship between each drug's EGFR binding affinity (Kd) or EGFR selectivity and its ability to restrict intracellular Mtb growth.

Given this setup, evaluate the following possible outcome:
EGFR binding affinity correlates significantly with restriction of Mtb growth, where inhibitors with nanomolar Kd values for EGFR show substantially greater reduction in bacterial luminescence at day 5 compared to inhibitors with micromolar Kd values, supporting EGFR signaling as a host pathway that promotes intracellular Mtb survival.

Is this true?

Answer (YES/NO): NO